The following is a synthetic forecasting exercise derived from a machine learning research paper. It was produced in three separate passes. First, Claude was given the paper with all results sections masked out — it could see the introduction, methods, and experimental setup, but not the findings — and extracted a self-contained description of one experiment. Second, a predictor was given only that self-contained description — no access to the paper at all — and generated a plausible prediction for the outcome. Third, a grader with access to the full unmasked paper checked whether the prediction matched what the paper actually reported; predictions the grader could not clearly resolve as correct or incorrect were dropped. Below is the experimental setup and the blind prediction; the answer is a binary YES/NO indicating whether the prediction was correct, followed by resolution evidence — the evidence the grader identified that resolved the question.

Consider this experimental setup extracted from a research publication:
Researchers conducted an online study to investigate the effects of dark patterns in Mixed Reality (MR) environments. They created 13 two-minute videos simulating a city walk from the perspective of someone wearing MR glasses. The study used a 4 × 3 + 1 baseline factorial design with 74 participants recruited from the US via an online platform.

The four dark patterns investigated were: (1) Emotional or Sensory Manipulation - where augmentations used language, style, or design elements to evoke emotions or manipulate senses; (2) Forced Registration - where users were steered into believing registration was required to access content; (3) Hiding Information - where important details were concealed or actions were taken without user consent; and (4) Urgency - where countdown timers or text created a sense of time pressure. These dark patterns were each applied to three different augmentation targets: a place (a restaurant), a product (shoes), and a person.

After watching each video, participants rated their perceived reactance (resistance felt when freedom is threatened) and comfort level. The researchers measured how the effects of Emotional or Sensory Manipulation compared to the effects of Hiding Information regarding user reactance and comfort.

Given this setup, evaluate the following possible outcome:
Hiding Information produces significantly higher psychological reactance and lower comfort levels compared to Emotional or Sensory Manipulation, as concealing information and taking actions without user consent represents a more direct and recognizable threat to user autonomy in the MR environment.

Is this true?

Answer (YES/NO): NO